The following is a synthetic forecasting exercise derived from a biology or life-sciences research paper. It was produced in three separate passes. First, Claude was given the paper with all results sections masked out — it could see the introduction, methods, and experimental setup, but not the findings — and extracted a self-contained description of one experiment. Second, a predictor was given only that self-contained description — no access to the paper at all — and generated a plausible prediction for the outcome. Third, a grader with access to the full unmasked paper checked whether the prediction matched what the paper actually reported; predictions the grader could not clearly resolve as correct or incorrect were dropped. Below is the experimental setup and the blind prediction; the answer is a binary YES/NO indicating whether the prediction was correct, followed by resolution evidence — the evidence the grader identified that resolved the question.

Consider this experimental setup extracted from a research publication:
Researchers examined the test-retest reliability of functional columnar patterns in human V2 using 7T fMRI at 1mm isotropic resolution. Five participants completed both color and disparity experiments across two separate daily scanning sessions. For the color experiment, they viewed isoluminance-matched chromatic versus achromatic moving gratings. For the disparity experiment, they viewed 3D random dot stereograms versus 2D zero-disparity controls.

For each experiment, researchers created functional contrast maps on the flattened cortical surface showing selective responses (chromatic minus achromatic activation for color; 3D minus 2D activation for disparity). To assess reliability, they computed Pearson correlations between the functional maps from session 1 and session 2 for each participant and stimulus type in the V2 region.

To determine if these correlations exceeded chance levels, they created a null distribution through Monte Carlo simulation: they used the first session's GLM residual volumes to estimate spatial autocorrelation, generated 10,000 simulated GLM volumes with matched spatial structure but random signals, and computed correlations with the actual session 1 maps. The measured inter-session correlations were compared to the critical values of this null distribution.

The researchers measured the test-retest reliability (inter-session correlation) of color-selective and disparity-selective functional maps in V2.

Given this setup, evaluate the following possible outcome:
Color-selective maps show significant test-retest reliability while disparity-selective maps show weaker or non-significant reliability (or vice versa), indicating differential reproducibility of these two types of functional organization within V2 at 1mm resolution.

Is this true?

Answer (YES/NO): NO